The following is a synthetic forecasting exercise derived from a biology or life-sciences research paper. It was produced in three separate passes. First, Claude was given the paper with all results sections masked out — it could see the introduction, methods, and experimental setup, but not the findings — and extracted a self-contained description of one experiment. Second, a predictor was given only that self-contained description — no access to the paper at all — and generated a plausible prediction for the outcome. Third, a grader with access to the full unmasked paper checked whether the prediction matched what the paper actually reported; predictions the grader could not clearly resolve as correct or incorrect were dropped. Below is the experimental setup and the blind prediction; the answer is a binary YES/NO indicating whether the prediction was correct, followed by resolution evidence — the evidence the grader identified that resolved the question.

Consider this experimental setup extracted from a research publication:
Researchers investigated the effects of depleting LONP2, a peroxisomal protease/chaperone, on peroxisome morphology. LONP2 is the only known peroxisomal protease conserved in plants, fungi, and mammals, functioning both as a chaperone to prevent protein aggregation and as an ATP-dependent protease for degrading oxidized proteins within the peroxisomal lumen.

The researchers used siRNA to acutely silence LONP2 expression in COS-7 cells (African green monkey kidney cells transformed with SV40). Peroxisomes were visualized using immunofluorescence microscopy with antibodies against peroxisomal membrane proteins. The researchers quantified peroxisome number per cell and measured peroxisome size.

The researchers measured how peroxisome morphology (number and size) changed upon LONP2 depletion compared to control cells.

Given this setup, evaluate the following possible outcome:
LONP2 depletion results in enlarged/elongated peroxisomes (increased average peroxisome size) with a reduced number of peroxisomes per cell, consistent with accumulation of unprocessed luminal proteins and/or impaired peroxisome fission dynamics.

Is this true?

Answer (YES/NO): YES